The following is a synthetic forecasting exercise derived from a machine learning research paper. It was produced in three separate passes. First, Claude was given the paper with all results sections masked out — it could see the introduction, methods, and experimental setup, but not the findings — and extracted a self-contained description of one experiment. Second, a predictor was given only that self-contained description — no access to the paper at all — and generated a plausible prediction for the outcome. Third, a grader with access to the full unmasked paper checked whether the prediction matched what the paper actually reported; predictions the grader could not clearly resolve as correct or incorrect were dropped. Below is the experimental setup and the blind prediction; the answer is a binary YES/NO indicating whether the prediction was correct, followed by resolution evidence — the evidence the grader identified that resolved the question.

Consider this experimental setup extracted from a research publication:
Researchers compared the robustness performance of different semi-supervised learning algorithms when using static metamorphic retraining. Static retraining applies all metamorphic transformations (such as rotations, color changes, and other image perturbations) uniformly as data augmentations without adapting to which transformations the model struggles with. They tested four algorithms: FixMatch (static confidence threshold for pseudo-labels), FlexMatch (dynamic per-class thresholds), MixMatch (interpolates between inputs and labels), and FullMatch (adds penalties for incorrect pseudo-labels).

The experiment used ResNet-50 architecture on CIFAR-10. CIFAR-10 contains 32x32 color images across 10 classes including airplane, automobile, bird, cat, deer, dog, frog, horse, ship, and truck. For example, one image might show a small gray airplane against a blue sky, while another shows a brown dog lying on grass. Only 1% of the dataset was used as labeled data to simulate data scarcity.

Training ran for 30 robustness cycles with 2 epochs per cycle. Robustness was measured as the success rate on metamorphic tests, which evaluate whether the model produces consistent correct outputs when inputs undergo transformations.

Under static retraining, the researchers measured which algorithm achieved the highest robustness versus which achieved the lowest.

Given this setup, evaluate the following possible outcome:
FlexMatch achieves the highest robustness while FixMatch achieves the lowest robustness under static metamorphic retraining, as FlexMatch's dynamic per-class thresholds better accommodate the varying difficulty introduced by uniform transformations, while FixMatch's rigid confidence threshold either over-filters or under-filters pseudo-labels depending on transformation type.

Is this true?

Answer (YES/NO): NO